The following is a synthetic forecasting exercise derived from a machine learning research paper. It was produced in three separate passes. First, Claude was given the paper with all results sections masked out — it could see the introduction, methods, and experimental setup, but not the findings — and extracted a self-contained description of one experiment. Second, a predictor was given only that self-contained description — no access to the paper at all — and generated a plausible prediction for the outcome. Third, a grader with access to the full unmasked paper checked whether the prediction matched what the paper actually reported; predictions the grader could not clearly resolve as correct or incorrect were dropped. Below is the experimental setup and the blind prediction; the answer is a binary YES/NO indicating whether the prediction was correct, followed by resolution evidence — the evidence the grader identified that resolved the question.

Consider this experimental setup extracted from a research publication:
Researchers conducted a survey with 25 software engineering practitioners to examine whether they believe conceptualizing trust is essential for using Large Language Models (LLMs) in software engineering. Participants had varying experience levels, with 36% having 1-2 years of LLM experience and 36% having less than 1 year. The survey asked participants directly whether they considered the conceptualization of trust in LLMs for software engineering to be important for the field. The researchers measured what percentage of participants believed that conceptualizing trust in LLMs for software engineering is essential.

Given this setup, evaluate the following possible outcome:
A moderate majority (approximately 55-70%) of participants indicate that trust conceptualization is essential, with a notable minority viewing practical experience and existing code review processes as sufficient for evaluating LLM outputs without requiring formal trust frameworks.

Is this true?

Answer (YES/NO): NO